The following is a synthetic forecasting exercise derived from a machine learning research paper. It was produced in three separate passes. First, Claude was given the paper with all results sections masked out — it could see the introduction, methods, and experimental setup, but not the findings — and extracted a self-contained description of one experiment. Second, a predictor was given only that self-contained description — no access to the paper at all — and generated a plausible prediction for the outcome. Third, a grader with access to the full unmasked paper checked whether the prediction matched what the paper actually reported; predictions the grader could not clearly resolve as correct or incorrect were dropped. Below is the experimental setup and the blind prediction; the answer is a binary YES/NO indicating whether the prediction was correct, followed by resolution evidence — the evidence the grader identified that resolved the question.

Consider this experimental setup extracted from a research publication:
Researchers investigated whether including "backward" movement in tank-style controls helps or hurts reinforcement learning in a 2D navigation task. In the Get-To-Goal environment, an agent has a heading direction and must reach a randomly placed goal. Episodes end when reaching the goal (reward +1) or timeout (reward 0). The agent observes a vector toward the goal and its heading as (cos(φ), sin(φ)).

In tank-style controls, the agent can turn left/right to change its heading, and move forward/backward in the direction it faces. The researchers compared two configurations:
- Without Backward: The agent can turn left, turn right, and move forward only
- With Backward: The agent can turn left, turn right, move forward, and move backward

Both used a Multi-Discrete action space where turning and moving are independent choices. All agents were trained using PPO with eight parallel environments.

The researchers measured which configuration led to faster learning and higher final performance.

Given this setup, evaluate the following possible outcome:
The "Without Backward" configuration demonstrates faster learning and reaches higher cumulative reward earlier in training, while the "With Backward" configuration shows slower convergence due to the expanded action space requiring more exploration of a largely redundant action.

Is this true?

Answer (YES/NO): YES